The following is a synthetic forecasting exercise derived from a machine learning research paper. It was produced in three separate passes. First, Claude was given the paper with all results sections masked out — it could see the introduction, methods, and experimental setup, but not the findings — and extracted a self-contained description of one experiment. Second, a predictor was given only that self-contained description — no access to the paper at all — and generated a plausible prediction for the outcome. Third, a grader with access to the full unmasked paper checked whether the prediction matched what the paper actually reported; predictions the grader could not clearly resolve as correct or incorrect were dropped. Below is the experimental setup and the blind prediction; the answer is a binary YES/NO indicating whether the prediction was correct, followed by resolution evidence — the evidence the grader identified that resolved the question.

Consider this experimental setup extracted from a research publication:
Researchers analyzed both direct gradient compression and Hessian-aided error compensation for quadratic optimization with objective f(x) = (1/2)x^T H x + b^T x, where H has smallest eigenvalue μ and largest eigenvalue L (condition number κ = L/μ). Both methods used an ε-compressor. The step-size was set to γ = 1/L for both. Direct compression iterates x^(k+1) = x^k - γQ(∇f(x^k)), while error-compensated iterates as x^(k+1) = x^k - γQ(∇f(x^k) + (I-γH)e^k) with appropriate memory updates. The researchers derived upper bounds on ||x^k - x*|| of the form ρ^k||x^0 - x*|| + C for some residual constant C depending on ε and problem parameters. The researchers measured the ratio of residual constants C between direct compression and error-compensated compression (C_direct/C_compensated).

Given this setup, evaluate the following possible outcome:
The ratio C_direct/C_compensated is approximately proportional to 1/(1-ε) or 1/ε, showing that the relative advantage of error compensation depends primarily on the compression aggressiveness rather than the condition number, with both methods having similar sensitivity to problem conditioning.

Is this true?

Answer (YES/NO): NO